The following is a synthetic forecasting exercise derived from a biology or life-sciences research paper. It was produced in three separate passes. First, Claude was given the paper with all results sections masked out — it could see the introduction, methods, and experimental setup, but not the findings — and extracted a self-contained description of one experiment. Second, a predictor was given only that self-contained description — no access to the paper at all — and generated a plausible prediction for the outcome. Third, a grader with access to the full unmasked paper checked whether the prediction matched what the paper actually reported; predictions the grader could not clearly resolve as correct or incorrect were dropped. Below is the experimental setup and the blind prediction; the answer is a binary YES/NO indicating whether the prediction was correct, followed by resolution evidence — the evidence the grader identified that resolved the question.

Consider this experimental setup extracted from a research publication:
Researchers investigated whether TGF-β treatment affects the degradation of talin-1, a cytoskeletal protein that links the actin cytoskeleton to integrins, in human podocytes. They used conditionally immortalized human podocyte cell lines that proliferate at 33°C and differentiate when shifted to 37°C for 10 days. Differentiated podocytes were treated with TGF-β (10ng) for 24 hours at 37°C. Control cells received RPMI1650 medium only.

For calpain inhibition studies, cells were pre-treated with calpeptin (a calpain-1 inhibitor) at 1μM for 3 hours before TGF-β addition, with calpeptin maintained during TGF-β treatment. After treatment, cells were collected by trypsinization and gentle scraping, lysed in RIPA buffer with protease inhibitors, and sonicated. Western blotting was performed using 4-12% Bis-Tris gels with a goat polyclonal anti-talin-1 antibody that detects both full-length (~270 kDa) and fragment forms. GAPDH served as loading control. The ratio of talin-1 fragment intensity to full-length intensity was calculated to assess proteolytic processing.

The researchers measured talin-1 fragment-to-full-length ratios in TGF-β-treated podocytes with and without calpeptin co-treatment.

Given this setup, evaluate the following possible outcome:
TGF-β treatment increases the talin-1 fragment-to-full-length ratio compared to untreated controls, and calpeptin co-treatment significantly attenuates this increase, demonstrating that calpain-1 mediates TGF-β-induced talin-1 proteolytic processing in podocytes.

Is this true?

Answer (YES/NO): YES